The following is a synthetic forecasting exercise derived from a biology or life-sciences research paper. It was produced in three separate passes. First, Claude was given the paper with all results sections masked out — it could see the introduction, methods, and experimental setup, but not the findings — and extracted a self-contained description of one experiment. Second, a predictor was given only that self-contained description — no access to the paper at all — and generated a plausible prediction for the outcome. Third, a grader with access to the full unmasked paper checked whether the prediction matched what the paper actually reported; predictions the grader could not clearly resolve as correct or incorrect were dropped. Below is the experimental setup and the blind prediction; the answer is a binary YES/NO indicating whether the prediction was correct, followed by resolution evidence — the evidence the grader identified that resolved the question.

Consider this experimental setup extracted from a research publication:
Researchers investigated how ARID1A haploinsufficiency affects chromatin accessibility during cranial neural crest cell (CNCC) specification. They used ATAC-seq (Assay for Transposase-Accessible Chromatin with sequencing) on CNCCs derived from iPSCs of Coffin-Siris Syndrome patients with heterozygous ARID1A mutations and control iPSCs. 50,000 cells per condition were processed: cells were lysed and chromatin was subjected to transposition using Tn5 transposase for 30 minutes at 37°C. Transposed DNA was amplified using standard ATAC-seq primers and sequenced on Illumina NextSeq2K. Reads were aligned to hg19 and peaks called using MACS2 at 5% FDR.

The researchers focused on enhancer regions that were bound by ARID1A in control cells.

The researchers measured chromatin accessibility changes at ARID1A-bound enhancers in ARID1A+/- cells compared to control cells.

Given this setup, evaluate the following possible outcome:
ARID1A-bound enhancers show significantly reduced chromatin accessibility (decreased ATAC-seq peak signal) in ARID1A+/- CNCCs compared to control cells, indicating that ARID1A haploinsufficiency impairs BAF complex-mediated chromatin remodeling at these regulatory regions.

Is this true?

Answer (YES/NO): YES